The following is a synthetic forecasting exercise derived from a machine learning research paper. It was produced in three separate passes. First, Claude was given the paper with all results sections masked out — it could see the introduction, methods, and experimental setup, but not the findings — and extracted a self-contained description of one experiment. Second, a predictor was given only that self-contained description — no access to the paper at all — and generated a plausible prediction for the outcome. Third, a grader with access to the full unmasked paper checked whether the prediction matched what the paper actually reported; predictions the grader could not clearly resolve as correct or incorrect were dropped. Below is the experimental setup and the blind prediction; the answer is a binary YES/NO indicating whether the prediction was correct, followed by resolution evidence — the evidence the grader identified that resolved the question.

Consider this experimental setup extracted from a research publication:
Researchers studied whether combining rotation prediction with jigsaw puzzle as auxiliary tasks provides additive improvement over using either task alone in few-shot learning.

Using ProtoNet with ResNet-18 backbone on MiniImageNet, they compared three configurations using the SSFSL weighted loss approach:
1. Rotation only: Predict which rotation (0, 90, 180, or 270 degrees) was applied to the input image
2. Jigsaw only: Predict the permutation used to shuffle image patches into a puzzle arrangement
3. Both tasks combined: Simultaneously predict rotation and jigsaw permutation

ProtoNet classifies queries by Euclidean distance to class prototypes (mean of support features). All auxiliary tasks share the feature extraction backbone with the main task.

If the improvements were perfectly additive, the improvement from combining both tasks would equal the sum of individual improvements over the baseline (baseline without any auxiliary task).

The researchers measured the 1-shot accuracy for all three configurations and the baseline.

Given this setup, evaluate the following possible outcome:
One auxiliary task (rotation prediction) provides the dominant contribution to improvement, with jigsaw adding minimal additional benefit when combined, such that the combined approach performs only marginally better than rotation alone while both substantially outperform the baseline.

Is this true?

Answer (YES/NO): NO